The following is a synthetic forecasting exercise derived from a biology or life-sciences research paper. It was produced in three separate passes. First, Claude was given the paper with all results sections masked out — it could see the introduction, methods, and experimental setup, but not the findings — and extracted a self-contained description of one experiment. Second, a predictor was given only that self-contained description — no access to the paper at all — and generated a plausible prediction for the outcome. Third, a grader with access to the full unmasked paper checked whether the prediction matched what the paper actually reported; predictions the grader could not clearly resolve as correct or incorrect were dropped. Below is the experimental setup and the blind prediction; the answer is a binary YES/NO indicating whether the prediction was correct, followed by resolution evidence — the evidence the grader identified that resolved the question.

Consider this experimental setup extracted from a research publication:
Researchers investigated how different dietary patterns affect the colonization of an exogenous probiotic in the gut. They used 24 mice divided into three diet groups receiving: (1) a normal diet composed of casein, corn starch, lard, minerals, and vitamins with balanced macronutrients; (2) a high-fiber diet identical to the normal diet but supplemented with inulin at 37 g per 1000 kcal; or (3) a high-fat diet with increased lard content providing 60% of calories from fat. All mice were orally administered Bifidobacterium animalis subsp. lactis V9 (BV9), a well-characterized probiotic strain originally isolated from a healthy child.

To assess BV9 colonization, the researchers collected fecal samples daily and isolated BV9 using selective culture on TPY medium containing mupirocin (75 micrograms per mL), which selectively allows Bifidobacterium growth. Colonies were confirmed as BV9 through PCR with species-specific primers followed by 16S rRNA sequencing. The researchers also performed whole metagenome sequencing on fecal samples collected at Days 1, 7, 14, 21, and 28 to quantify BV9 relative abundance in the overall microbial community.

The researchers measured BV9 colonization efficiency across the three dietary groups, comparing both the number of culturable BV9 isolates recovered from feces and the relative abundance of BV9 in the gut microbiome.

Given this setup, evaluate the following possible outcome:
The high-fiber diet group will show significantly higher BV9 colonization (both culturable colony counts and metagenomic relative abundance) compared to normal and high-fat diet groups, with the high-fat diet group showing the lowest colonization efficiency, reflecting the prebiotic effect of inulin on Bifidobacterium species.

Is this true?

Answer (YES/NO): NO